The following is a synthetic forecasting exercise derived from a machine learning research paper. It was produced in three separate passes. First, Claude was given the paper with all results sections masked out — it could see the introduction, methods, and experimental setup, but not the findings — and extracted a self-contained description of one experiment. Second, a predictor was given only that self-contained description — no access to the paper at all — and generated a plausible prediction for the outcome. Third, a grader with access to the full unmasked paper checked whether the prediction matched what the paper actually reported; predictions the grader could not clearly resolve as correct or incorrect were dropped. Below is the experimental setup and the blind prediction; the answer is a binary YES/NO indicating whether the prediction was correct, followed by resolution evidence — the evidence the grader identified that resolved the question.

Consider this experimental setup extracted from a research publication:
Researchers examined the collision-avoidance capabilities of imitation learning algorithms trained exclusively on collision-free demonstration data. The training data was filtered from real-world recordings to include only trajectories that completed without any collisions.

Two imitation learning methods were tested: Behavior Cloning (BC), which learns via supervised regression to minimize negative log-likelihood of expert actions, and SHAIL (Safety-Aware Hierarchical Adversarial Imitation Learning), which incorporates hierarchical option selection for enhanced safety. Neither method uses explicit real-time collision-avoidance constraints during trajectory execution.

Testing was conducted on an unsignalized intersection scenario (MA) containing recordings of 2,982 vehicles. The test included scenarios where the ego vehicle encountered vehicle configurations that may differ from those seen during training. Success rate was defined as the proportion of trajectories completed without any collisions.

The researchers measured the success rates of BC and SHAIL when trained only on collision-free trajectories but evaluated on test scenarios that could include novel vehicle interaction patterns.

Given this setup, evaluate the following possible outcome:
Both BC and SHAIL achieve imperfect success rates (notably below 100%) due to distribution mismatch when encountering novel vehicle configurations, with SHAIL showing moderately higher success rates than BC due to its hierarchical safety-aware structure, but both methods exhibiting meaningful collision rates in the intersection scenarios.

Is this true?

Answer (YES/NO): YES